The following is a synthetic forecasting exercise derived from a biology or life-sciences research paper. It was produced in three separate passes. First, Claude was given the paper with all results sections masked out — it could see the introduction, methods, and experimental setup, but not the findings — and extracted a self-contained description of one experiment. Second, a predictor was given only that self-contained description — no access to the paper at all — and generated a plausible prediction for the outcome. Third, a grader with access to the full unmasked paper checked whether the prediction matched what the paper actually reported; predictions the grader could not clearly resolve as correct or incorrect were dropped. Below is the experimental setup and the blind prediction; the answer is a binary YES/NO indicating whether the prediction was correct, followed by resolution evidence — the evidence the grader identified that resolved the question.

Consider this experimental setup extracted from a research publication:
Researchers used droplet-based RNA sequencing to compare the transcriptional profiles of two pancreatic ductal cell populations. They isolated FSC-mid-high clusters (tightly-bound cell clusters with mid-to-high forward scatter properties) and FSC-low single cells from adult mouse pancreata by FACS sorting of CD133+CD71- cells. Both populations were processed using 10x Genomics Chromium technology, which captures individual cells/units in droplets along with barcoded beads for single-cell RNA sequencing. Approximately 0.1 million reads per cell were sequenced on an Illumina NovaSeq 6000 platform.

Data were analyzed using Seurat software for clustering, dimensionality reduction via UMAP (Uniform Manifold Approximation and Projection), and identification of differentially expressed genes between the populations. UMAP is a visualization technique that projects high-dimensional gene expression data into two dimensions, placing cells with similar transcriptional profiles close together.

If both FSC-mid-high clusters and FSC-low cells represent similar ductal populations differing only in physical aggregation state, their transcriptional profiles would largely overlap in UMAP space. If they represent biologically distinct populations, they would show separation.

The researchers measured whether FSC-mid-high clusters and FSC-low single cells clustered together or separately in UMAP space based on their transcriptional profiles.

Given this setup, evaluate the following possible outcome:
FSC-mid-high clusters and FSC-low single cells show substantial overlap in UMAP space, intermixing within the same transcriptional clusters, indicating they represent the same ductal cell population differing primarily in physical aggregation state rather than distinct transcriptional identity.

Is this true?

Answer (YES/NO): NO